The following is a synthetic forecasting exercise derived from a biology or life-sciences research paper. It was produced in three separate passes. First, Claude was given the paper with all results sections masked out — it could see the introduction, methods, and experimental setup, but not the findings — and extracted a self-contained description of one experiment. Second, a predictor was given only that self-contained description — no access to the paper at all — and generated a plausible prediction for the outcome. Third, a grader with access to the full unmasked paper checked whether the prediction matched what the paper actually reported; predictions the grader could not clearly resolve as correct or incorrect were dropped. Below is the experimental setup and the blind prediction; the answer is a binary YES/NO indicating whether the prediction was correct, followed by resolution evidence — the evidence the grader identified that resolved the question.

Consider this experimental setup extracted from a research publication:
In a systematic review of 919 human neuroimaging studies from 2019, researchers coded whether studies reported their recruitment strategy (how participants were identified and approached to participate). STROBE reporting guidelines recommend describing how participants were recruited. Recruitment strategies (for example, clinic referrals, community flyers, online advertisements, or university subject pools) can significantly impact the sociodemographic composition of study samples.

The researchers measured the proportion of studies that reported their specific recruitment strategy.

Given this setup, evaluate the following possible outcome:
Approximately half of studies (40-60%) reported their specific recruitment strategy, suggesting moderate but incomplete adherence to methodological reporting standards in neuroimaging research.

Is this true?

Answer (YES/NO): NO